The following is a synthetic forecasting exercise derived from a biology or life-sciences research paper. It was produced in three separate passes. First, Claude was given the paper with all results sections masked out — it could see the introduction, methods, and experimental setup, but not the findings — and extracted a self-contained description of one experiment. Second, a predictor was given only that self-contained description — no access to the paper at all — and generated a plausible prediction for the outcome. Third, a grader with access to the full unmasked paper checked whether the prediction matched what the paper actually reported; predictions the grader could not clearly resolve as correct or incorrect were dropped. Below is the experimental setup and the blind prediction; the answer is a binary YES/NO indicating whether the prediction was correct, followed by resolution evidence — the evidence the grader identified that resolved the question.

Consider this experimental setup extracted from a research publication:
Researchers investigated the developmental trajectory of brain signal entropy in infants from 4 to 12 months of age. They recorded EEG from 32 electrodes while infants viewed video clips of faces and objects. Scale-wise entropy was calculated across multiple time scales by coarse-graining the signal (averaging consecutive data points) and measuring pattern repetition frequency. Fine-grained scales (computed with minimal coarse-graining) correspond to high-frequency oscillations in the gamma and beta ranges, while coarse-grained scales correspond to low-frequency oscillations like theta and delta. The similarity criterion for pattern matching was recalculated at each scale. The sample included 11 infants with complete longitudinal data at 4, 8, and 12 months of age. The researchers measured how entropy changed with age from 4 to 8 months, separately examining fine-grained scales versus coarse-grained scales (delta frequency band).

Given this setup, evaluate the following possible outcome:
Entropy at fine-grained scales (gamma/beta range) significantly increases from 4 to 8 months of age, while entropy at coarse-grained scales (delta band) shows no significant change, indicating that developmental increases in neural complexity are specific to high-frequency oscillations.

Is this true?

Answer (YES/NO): NO